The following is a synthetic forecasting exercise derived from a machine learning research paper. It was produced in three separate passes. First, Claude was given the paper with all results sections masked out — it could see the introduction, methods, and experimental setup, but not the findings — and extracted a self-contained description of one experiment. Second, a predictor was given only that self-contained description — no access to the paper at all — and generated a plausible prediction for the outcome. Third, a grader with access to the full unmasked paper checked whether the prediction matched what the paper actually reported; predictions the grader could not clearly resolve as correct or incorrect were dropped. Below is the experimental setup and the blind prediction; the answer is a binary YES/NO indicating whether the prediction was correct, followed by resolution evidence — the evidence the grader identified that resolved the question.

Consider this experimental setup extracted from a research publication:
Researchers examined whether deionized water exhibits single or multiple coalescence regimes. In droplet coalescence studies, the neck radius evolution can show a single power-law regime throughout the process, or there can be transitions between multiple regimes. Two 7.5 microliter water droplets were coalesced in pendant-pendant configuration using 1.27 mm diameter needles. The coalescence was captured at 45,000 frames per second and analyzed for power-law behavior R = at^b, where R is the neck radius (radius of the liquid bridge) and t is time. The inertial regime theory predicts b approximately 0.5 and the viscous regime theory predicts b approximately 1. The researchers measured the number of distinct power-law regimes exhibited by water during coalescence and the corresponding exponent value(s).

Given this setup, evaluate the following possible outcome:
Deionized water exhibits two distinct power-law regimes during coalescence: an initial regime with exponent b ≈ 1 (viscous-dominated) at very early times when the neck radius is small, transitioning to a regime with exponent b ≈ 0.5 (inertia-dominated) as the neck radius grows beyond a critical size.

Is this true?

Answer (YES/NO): NO